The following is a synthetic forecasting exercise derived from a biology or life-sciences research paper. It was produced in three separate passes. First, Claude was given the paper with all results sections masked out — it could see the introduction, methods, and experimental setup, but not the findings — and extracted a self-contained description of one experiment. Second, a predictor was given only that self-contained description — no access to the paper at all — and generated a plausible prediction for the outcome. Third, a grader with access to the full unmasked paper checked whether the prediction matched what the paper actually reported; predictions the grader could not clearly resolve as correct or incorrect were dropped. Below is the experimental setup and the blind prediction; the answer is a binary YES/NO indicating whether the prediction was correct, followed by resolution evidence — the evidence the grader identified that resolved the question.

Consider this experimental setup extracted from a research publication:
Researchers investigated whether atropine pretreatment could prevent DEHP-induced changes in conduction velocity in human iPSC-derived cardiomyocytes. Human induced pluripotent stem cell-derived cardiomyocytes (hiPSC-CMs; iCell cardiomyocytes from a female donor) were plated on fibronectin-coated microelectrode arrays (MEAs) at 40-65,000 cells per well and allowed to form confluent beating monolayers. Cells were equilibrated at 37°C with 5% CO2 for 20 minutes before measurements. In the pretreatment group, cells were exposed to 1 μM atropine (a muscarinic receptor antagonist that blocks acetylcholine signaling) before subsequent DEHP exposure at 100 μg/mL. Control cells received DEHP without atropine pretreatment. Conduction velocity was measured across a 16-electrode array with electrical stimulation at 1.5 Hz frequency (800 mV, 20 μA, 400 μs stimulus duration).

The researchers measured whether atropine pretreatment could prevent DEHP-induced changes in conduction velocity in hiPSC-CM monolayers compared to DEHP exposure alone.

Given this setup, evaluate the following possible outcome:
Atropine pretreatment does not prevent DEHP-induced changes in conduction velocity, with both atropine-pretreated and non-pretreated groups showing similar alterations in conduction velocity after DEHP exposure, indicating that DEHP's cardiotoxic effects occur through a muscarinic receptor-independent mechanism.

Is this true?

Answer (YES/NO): NO